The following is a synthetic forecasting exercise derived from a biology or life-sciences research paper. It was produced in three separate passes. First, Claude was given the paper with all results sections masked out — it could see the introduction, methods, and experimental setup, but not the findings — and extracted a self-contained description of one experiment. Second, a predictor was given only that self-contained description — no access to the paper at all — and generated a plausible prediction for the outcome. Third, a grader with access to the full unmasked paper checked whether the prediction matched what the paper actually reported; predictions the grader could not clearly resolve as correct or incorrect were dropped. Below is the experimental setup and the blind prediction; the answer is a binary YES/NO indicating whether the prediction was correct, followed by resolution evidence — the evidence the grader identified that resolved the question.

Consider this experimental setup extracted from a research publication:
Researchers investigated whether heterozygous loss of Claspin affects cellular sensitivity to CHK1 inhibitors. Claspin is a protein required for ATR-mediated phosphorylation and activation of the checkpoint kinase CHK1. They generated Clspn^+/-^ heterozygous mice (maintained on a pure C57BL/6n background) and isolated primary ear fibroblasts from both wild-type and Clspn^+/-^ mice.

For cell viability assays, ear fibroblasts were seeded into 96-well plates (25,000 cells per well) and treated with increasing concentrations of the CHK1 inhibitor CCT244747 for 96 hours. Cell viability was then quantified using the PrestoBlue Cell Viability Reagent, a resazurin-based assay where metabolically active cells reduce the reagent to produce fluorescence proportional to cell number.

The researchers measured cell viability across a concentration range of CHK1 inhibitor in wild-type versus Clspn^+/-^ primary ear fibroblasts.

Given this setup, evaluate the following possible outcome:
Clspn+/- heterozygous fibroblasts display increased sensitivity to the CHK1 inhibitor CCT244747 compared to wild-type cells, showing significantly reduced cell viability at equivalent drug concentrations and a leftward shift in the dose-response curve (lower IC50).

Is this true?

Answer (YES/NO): NO